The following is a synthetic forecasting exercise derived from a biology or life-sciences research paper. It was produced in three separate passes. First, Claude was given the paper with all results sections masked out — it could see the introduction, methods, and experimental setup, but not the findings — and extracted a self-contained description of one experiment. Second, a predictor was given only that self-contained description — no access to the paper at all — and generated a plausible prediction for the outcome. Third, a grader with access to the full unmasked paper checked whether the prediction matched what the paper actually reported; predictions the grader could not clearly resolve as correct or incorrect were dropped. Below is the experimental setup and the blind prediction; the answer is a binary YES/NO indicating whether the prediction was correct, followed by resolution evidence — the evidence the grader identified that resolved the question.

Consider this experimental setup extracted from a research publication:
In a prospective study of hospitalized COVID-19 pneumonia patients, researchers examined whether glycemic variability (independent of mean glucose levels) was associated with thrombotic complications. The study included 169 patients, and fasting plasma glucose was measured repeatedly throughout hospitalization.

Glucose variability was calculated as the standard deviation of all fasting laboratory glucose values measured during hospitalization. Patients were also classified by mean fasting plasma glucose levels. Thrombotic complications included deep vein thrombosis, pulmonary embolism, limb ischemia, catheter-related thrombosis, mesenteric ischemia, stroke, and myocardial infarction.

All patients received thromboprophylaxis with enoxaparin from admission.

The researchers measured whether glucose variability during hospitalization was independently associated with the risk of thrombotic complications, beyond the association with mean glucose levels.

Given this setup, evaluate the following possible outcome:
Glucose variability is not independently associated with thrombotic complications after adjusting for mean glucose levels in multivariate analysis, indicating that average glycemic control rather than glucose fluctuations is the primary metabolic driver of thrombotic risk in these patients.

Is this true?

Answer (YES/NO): NO